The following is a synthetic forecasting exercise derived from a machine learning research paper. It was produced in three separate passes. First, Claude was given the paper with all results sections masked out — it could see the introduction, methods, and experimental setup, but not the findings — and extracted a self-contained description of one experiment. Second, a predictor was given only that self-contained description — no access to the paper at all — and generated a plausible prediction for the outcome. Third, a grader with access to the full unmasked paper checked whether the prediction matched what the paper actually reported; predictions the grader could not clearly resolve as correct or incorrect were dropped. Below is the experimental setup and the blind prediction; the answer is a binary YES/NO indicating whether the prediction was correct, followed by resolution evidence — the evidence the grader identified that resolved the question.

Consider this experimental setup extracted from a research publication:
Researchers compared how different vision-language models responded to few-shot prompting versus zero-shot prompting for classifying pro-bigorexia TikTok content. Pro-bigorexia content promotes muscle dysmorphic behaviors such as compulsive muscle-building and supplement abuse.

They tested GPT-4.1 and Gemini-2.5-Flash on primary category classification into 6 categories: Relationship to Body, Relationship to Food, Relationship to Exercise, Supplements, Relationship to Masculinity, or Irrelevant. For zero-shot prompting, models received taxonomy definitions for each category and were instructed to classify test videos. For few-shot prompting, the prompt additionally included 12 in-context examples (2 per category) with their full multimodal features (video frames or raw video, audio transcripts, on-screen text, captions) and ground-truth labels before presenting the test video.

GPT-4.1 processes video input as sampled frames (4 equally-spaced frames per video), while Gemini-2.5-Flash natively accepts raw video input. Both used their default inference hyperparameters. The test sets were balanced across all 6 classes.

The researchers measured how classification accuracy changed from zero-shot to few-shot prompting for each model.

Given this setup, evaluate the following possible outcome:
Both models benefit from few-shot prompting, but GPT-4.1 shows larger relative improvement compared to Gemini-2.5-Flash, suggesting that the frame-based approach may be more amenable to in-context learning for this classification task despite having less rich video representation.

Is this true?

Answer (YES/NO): NO